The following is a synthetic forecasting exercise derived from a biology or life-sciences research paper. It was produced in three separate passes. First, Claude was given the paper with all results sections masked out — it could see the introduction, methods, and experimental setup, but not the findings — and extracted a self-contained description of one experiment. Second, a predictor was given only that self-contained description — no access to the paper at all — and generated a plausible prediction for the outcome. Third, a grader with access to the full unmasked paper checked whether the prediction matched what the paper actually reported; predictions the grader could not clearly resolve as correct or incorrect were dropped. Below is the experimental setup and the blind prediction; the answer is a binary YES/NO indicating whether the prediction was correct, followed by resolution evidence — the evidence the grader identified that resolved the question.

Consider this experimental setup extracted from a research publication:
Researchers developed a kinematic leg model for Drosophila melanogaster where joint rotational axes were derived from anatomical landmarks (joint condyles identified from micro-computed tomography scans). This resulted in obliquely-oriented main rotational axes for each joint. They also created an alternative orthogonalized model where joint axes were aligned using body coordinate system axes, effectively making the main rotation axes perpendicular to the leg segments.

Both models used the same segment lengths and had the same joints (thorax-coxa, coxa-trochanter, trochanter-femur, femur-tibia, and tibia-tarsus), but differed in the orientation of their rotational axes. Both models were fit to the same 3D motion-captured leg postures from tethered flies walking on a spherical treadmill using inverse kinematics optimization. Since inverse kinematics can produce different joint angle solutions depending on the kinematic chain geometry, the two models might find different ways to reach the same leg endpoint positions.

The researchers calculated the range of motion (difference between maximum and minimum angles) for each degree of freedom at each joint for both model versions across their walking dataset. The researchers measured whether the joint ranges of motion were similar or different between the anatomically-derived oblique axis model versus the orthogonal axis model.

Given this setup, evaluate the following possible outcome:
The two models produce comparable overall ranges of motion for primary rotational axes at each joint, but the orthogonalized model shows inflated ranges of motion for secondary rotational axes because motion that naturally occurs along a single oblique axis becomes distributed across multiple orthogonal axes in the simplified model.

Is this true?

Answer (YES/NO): NO